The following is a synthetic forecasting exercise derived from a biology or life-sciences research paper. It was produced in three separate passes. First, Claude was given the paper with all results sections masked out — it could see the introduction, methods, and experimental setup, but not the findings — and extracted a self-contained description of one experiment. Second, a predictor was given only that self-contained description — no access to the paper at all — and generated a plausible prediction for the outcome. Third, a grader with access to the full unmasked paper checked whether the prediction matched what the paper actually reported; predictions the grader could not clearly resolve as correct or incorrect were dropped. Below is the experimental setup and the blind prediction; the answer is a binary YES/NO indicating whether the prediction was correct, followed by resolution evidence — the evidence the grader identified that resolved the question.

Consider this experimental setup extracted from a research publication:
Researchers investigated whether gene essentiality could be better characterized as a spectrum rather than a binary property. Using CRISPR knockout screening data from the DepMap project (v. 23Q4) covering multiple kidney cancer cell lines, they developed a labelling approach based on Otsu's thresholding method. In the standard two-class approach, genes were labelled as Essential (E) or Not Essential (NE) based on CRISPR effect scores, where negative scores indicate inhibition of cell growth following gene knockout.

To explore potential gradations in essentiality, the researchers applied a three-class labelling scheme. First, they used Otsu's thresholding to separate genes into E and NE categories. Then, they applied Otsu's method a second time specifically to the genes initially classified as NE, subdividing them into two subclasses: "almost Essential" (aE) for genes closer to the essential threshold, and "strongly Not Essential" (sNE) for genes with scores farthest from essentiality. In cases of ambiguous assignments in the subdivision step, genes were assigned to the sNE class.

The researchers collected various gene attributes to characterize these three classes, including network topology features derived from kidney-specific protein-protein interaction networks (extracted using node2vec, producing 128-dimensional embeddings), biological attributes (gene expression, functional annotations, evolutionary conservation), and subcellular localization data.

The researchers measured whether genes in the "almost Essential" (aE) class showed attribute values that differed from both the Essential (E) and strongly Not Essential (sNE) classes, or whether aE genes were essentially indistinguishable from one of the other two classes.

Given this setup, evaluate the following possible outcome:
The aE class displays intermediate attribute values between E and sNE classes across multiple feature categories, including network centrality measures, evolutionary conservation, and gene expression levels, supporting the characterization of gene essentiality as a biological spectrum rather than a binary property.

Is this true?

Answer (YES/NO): NO